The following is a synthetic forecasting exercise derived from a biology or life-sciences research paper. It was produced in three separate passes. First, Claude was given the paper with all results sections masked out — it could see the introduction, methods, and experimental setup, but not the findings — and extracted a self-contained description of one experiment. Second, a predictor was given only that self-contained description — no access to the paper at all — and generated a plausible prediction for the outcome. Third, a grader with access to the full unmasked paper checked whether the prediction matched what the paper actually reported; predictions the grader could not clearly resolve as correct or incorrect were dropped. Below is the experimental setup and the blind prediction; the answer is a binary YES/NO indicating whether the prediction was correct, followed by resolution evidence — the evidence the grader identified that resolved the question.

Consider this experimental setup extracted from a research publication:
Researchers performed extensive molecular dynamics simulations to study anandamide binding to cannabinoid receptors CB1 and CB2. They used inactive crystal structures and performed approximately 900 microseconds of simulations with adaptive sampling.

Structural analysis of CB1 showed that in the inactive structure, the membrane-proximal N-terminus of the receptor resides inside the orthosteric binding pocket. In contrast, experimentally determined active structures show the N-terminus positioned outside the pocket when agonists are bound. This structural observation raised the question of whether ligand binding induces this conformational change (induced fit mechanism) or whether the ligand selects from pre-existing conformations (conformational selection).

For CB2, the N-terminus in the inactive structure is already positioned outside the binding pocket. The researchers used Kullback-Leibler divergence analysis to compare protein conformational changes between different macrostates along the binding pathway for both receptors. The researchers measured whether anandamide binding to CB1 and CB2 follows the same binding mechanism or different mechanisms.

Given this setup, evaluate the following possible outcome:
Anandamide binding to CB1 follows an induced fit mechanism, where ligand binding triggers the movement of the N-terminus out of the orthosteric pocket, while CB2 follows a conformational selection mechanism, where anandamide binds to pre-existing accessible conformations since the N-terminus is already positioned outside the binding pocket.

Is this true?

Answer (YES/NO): YES